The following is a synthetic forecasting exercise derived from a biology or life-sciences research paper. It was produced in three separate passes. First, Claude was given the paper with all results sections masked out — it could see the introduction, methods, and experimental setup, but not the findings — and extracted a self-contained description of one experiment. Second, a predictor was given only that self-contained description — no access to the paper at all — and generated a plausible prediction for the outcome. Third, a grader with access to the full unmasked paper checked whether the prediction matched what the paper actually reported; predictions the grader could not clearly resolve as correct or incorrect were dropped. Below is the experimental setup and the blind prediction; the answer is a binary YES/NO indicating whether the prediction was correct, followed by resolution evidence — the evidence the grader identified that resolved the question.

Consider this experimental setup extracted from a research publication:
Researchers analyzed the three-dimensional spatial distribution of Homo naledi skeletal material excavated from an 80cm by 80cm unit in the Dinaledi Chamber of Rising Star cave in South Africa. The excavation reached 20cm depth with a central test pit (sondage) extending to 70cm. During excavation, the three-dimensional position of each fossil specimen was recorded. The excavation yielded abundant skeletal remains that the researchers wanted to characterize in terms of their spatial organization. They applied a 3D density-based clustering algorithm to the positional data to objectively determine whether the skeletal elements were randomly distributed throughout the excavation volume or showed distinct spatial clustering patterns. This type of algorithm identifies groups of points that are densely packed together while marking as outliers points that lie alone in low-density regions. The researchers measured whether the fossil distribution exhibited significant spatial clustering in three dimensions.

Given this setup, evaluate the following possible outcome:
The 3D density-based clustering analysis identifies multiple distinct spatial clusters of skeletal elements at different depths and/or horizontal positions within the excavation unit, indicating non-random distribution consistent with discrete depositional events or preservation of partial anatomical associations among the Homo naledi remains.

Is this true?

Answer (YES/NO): YES